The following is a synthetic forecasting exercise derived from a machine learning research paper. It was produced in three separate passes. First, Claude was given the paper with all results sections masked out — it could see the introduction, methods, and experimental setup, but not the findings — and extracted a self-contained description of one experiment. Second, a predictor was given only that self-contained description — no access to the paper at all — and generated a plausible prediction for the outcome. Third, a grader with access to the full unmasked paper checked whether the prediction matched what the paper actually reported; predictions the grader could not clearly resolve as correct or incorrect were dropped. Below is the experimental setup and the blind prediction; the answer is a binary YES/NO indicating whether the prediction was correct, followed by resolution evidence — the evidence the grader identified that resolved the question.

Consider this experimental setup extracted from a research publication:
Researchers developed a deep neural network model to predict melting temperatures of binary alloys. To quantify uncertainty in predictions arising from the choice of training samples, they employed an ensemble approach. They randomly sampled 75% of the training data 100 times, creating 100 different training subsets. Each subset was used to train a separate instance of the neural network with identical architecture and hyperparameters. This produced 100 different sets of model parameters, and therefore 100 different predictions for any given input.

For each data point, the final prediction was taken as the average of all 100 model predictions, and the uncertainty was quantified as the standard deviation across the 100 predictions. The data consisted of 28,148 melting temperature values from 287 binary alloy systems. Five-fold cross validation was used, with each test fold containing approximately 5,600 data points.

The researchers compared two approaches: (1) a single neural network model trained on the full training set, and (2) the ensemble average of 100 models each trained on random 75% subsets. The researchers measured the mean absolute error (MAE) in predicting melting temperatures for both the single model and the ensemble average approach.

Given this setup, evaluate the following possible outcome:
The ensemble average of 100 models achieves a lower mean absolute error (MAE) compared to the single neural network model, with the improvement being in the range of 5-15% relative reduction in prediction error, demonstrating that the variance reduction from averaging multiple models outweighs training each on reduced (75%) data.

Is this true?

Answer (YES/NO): YES